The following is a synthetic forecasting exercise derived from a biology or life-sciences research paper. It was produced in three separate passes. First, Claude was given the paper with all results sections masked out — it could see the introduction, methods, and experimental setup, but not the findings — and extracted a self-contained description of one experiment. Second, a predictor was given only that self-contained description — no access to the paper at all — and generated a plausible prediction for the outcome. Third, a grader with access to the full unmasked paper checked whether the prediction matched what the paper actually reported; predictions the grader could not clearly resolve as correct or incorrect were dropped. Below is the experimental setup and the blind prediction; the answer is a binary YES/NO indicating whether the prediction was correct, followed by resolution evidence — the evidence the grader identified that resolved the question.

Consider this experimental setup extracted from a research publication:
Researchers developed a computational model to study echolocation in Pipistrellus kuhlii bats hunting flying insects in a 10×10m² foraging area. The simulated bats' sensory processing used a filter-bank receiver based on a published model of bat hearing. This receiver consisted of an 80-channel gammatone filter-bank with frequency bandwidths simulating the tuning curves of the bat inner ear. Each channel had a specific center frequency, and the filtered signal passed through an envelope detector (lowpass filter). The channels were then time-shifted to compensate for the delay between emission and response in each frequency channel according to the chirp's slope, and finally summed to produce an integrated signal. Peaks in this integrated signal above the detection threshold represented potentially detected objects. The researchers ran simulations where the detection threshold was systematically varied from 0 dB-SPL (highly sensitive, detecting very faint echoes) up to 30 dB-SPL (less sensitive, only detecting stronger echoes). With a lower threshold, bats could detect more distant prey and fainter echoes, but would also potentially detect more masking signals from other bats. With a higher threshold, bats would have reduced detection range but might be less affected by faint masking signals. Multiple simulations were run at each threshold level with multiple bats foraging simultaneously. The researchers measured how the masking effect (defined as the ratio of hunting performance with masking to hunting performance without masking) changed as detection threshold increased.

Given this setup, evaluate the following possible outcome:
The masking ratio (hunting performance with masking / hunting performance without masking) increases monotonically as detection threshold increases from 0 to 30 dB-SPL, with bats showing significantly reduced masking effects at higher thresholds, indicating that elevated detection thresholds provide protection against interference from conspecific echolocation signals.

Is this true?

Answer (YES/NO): NO